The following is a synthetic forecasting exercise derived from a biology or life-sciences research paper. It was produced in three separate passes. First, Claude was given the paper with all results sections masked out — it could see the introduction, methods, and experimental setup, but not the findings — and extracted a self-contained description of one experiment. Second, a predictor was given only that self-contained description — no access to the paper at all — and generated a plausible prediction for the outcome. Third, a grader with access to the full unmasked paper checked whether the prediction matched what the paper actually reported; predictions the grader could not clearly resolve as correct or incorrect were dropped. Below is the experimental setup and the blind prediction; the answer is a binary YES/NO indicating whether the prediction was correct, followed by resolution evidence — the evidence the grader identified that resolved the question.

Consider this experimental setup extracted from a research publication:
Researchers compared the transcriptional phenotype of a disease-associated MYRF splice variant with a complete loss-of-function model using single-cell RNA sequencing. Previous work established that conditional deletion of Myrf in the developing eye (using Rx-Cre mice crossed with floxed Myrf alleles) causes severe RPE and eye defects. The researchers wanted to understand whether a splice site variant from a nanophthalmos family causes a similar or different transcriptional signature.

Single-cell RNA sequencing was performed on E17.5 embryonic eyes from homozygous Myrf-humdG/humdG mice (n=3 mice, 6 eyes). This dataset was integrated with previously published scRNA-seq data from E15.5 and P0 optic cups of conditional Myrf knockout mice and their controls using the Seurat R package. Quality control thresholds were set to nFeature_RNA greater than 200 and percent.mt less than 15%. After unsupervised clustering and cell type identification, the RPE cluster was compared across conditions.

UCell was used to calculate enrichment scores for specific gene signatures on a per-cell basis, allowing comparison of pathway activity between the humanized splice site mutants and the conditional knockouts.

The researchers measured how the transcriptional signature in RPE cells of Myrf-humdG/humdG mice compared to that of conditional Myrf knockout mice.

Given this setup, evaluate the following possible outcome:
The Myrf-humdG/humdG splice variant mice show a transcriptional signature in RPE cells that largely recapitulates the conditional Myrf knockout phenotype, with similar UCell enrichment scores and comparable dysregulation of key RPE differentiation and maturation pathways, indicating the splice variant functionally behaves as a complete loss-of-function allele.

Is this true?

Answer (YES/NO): NO